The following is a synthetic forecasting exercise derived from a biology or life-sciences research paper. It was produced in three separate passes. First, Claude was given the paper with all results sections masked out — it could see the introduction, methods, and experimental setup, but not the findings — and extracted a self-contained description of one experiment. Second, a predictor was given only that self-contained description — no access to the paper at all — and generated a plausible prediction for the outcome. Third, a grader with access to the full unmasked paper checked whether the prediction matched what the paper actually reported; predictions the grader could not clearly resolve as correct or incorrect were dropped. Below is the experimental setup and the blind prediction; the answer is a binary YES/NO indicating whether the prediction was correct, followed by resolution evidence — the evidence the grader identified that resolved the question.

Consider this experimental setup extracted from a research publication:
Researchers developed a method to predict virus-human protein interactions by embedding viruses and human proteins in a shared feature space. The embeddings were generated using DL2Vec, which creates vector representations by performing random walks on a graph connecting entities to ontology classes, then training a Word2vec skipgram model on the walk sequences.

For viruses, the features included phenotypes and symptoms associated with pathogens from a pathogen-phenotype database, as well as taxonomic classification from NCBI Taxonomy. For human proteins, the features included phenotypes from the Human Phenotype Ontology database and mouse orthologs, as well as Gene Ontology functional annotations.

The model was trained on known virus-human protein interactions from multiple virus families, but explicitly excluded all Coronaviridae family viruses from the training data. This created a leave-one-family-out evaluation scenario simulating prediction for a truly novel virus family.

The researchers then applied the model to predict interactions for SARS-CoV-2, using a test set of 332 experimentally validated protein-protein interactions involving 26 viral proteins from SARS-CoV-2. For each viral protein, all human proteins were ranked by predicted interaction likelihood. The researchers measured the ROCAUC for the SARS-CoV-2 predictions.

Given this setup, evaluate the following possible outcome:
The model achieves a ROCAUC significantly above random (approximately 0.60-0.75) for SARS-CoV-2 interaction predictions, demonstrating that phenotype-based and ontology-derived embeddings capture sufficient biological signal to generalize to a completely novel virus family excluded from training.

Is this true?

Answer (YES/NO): YES